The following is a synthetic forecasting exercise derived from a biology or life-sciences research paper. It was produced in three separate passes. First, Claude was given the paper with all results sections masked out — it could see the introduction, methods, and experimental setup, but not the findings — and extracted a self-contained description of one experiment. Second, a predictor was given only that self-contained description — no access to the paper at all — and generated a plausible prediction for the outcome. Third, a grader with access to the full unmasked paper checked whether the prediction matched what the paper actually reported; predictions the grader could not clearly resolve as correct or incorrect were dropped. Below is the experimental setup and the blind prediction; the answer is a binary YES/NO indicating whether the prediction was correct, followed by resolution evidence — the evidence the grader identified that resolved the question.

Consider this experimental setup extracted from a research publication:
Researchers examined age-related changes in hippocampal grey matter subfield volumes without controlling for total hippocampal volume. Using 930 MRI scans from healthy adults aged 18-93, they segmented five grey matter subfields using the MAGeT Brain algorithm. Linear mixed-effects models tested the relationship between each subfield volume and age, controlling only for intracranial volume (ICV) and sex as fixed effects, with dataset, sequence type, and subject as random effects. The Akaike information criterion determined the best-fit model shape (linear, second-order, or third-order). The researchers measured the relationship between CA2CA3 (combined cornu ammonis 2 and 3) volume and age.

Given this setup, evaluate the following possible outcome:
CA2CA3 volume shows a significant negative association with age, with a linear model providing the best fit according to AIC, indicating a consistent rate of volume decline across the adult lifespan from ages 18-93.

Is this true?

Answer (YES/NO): NO